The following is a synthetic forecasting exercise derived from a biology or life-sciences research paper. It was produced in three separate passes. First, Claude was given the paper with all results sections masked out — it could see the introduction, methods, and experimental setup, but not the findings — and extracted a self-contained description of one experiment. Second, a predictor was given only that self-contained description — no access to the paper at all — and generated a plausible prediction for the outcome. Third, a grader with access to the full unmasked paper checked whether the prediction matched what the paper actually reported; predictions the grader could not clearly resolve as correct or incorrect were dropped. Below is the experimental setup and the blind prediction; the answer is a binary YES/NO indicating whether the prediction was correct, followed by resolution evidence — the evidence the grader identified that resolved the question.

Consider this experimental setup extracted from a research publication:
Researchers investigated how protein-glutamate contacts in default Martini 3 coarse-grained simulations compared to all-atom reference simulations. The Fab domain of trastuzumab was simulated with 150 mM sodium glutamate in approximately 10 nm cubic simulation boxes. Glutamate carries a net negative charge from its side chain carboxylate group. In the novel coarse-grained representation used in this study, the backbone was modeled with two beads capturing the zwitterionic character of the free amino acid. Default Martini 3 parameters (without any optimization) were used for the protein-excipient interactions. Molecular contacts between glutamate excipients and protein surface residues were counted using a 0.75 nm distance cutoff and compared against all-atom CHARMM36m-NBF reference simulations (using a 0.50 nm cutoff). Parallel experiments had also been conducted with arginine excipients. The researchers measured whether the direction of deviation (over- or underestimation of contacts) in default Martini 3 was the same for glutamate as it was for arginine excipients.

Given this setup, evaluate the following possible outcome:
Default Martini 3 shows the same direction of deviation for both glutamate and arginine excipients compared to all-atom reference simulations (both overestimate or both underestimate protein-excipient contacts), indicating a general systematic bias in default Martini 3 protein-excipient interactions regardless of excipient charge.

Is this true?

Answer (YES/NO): YES